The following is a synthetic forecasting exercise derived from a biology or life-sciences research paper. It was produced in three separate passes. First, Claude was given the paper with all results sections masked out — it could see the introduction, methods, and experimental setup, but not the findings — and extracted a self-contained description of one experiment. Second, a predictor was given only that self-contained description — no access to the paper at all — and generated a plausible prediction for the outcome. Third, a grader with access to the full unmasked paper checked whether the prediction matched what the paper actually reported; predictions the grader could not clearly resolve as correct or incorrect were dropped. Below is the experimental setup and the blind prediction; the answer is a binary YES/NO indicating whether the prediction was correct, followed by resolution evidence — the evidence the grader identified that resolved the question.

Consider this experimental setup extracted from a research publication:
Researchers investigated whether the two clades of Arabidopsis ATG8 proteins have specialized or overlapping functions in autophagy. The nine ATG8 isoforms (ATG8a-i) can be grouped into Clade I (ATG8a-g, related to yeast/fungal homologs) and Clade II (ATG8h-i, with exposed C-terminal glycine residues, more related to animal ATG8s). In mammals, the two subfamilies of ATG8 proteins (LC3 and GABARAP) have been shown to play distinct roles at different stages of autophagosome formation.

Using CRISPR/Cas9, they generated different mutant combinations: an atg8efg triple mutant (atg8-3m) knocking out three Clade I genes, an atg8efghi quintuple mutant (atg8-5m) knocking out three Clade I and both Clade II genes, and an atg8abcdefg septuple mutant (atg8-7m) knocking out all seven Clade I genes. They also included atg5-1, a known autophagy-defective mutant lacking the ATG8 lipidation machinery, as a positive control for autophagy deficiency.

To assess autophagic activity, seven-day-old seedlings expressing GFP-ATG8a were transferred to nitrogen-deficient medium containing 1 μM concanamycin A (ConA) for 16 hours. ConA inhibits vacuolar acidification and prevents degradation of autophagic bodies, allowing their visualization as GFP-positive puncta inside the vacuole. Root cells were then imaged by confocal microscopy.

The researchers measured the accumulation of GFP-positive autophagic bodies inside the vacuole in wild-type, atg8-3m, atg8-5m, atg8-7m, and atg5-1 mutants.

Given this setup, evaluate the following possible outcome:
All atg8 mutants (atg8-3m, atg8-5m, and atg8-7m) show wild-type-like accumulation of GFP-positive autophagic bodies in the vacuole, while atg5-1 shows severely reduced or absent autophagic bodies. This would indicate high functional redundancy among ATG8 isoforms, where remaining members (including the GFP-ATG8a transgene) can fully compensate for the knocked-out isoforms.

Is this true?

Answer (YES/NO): YES